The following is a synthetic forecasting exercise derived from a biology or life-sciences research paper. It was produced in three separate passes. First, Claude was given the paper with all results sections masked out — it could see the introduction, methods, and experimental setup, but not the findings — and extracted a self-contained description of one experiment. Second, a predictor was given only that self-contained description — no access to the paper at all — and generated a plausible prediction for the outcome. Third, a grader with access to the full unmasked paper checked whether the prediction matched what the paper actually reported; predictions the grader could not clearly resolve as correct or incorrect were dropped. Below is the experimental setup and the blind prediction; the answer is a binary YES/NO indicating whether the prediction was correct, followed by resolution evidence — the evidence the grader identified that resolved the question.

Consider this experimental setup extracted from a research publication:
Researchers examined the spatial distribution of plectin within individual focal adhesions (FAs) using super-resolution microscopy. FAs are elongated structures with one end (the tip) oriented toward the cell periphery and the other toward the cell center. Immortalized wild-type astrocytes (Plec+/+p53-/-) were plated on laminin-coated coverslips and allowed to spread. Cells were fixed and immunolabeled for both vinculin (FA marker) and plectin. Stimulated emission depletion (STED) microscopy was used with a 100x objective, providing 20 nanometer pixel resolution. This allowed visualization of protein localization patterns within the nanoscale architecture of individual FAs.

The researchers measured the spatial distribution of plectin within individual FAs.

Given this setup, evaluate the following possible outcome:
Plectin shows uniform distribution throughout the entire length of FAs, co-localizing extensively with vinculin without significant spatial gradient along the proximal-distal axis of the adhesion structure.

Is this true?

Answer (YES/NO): NO